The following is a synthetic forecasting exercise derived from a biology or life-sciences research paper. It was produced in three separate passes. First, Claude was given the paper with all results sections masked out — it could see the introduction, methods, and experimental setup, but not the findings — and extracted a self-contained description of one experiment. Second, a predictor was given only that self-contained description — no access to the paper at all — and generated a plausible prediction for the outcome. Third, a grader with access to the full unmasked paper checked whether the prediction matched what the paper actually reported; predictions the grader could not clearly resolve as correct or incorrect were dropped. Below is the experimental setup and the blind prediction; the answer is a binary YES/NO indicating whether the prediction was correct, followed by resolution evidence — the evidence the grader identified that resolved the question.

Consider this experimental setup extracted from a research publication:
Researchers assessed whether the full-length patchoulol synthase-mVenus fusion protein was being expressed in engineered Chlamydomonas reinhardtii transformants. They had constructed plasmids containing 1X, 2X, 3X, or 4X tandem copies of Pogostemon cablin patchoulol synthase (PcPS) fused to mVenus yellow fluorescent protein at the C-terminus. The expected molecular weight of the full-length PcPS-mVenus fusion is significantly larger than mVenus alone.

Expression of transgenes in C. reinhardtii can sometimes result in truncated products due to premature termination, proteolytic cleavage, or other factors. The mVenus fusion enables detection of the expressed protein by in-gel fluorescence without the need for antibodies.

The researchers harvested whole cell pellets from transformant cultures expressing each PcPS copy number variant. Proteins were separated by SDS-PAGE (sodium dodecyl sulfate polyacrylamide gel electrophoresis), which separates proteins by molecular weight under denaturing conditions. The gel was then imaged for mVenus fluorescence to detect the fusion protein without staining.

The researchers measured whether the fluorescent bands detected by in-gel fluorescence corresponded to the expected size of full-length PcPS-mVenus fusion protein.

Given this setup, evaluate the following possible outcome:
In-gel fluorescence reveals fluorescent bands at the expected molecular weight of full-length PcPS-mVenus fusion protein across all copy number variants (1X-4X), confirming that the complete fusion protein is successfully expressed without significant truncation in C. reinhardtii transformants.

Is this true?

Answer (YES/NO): NO